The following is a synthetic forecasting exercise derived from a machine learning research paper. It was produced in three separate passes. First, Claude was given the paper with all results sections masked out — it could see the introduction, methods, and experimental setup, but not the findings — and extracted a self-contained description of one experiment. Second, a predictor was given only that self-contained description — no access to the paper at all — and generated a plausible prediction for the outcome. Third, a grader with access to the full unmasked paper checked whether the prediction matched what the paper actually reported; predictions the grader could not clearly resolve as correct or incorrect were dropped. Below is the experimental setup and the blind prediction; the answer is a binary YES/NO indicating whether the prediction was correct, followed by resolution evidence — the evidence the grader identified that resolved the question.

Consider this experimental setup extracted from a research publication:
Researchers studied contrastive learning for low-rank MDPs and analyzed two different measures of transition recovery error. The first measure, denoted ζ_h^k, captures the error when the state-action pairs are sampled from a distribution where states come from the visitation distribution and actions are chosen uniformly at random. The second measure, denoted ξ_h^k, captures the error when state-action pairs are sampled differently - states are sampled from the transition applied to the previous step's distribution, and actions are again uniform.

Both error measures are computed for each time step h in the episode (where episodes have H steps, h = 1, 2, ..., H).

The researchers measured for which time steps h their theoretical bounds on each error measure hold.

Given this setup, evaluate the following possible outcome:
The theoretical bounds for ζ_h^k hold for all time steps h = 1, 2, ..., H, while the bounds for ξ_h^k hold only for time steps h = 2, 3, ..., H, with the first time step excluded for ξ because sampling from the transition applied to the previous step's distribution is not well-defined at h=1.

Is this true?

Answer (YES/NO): YES